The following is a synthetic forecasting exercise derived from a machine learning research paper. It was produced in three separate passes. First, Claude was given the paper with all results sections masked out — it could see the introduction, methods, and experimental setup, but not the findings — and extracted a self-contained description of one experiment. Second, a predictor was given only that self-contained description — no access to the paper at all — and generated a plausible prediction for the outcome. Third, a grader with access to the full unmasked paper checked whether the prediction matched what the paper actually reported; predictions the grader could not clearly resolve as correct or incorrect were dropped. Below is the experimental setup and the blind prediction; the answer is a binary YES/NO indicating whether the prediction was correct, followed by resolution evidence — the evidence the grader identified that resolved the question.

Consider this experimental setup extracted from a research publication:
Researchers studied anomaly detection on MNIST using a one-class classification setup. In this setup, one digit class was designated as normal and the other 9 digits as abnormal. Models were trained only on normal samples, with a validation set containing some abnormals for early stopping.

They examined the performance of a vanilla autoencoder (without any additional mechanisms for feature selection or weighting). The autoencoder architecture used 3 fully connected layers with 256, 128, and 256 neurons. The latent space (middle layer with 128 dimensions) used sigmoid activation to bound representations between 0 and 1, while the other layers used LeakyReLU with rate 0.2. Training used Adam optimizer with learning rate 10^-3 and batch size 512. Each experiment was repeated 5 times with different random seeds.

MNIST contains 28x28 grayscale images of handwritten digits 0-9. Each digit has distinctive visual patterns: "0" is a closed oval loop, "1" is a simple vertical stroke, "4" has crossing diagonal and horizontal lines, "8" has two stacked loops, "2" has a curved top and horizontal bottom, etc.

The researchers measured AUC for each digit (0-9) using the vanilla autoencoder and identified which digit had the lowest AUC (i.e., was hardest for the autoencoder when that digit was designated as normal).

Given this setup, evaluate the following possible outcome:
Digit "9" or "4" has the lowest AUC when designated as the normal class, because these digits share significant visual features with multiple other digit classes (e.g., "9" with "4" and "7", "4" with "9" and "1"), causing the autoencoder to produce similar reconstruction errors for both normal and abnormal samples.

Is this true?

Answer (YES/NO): NO